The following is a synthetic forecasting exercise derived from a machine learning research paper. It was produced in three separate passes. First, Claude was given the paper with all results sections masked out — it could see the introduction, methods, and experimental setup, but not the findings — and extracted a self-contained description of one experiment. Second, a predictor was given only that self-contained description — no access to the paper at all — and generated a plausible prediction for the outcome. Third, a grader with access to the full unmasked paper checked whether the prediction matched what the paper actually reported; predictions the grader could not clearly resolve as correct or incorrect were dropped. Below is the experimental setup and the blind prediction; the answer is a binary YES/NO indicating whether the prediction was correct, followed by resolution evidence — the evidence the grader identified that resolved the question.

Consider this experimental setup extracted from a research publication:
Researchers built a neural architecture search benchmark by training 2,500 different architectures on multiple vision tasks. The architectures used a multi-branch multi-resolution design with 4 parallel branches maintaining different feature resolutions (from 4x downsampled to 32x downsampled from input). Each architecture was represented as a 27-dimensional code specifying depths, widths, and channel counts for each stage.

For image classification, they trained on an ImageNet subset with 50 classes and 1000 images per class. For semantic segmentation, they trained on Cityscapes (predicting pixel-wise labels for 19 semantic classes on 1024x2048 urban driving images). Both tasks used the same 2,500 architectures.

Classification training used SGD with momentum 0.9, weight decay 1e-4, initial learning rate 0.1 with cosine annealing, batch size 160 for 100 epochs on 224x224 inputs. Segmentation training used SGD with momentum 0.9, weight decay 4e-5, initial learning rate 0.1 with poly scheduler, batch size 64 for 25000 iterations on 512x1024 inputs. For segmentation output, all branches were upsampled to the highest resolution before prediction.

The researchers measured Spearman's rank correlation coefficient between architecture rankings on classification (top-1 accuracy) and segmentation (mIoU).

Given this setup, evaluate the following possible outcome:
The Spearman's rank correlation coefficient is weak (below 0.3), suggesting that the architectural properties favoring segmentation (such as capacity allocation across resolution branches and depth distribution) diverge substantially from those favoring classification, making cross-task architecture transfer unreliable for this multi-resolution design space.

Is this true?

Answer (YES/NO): NO